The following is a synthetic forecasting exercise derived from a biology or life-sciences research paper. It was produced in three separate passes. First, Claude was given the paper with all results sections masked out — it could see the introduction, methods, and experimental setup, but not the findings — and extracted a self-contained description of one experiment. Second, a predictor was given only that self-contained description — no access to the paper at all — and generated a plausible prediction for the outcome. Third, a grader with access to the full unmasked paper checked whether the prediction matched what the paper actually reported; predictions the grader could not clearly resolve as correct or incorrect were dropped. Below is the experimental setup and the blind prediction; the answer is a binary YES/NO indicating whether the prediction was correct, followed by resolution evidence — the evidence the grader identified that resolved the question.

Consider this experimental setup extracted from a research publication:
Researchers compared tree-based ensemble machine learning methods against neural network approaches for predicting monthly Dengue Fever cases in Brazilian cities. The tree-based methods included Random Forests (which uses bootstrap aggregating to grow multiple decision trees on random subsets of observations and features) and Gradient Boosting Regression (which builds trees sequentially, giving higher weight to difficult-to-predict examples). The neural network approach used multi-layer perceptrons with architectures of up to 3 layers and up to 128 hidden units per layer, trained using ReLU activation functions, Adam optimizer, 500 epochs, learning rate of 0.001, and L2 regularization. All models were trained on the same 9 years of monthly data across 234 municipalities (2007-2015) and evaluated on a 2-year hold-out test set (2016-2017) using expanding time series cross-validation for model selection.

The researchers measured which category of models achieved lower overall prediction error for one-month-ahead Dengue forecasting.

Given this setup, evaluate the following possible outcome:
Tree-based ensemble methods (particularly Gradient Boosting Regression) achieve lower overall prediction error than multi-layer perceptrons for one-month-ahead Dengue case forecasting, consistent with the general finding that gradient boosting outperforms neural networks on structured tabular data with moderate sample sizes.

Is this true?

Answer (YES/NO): NO